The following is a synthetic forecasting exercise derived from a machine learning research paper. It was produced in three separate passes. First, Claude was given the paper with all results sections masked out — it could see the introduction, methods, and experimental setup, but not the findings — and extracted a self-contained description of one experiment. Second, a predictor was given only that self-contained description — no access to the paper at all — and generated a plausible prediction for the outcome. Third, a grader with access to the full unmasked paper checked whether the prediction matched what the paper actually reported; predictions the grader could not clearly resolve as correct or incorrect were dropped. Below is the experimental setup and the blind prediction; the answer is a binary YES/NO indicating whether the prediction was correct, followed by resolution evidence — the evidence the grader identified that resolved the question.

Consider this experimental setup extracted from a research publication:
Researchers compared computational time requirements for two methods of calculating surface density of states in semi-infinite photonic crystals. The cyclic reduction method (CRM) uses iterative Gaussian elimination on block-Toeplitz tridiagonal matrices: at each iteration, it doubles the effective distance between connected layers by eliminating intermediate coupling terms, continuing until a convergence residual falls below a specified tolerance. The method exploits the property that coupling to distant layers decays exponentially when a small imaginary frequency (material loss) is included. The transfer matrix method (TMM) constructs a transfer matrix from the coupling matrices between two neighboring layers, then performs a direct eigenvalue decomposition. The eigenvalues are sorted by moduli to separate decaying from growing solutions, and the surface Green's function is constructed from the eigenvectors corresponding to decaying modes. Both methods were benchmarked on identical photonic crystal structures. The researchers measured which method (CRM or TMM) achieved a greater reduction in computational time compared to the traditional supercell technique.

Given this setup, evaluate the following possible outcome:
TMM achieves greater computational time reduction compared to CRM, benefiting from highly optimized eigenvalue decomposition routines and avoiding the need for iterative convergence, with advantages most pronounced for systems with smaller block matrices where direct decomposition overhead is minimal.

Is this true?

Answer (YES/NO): NO